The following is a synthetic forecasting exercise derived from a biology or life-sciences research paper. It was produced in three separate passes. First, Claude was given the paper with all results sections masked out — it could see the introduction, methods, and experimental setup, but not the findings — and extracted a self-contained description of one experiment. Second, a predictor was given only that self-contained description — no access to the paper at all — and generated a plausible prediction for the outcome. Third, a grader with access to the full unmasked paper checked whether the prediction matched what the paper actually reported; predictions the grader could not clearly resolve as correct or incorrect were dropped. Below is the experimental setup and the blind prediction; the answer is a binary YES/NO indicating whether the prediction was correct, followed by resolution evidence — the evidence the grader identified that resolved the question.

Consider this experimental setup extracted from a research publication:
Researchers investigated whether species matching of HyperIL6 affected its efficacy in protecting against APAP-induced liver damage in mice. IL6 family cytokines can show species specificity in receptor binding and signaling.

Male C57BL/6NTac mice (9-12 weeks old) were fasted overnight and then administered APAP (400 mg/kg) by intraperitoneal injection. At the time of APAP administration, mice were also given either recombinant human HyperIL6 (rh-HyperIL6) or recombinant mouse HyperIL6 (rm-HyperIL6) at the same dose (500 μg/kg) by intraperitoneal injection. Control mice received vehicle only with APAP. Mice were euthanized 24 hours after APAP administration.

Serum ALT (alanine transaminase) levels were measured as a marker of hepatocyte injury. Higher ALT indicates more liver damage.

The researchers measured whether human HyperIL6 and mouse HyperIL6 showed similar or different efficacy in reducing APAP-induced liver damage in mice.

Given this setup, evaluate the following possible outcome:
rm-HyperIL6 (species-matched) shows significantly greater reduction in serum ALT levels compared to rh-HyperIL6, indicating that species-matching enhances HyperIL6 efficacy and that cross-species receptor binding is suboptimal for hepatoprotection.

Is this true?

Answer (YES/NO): NO